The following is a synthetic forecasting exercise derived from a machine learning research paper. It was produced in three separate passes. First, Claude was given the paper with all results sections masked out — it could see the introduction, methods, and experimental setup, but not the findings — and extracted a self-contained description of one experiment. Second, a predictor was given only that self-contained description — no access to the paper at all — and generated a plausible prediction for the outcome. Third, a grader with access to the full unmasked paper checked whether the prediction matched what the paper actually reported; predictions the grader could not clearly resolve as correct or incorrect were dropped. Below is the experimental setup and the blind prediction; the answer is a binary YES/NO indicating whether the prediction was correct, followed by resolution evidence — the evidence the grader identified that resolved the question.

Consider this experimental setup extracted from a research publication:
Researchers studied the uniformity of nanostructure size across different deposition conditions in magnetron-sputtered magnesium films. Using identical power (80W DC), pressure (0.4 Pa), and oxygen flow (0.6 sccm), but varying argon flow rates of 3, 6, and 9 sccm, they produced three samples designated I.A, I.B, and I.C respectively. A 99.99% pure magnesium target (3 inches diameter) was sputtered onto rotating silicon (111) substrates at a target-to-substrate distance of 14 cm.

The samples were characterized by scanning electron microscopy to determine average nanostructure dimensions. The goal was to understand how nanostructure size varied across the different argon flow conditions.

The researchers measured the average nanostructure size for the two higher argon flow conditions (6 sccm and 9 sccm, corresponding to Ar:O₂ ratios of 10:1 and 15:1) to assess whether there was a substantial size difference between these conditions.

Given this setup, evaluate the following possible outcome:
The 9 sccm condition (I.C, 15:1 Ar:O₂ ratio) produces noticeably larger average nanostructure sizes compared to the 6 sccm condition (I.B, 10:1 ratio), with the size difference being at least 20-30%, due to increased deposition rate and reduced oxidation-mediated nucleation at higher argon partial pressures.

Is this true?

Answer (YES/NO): NO